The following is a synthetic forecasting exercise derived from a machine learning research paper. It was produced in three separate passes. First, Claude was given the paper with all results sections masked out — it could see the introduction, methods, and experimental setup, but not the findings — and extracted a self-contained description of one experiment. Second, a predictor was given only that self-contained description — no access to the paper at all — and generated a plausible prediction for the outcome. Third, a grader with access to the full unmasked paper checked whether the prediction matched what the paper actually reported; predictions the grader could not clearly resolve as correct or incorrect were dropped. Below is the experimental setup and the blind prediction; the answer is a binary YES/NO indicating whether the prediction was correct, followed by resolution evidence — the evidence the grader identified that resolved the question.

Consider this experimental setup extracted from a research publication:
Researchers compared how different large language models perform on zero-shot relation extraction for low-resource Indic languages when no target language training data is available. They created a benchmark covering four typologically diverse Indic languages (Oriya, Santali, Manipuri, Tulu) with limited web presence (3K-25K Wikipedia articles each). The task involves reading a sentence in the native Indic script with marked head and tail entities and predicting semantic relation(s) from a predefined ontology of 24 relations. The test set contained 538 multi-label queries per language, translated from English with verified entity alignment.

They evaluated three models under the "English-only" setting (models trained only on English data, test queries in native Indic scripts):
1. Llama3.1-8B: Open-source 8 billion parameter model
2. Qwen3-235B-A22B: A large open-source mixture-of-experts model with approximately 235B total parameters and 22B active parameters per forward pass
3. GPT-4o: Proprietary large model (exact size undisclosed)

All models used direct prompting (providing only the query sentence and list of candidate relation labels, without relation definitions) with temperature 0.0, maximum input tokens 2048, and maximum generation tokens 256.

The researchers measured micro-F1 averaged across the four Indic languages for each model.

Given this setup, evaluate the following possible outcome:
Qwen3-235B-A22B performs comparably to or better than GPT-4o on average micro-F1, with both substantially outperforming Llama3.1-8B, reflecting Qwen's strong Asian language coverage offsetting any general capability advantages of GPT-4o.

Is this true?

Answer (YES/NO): NO